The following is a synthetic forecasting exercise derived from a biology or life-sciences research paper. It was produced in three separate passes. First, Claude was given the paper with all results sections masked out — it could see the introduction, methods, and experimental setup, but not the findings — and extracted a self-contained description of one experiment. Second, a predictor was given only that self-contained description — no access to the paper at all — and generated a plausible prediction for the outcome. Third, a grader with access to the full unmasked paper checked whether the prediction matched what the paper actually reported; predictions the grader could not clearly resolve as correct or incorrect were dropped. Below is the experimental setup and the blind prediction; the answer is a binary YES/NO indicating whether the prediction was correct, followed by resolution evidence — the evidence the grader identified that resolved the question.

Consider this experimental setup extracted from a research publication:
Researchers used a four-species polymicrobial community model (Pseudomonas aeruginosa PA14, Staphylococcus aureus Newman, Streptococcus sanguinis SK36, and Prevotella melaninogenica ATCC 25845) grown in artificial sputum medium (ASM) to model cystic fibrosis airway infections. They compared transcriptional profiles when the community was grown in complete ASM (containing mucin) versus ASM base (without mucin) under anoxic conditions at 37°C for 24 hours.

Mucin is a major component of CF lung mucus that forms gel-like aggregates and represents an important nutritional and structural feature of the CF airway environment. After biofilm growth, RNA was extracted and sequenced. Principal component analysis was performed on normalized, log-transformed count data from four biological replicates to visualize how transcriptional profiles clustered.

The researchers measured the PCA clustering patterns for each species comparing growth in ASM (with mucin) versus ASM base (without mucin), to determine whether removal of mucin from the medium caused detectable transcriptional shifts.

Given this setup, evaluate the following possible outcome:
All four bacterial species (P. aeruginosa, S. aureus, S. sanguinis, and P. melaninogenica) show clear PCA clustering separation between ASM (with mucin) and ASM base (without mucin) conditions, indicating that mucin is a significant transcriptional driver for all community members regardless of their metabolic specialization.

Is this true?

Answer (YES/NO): NO